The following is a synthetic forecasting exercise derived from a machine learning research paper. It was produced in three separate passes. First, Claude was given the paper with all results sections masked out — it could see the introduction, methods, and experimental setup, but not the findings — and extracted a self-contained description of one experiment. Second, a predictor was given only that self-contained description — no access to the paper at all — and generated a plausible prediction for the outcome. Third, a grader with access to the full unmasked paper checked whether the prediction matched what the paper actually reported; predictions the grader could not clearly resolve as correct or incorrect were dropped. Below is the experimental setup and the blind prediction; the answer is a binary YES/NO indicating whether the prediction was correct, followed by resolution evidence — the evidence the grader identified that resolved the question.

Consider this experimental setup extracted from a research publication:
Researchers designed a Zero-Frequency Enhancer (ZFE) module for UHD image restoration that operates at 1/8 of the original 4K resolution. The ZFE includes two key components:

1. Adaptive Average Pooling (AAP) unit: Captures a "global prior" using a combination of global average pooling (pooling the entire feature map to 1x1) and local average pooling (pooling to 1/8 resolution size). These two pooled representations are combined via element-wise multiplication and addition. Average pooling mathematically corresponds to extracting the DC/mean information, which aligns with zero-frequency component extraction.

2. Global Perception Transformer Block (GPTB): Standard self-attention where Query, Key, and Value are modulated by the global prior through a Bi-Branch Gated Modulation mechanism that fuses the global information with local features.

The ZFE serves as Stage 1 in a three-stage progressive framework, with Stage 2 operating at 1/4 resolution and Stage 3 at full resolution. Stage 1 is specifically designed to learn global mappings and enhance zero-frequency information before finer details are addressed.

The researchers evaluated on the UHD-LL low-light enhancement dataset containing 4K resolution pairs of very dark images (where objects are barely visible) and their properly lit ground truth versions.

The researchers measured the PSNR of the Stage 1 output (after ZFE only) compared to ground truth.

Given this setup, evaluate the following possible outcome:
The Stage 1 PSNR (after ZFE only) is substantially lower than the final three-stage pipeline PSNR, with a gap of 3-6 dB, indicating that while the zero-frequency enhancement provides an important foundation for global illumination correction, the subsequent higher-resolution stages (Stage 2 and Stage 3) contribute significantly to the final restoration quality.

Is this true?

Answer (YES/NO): NO